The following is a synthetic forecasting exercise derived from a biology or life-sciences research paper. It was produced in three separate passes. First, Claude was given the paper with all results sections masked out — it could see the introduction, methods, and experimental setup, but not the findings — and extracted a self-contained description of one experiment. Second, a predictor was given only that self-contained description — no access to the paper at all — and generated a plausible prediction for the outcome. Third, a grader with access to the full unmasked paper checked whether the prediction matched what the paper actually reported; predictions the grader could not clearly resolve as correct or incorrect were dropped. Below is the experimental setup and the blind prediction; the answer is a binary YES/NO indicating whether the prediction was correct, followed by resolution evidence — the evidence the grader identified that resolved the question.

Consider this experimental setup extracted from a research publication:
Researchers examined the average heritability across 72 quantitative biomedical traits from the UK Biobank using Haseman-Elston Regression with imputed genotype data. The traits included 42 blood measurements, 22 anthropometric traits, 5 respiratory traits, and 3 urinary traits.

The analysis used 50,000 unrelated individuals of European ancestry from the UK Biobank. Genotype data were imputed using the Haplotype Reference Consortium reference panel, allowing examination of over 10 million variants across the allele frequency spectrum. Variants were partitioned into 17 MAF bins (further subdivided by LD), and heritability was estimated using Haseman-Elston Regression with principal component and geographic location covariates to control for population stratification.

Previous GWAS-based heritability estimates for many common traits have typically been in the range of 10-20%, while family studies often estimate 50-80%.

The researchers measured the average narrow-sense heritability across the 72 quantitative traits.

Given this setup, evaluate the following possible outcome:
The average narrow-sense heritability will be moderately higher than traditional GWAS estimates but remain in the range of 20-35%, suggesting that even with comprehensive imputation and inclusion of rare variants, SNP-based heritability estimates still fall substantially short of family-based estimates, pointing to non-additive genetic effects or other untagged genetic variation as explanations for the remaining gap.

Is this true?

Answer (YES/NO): YES